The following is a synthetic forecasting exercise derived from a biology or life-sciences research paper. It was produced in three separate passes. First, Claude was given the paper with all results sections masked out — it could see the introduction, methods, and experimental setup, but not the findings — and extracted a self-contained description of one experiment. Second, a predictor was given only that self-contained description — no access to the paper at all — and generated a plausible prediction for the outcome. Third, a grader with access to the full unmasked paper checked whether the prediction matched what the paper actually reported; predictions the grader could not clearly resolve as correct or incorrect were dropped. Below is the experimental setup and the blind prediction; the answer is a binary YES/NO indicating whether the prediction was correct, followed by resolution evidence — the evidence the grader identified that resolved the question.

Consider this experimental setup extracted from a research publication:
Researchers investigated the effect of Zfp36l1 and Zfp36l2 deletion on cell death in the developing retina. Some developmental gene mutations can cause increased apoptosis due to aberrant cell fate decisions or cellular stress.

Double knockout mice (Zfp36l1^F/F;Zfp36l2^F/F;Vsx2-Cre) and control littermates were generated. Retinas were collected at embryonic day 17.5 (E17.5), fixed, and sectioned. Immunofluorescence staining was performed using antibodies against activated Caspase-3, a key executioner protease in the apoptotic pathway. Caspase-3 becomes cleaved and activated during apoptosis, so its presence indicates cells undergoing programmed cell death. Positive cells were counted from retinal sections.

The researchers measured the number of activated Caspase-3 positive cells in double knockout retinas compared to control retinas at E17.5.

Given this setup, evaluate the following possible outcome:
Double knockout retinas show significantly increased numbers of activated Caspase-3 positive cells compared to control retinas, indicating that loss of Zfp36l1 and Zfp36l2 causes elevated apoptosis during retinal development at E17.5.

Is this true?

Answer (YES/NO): YES